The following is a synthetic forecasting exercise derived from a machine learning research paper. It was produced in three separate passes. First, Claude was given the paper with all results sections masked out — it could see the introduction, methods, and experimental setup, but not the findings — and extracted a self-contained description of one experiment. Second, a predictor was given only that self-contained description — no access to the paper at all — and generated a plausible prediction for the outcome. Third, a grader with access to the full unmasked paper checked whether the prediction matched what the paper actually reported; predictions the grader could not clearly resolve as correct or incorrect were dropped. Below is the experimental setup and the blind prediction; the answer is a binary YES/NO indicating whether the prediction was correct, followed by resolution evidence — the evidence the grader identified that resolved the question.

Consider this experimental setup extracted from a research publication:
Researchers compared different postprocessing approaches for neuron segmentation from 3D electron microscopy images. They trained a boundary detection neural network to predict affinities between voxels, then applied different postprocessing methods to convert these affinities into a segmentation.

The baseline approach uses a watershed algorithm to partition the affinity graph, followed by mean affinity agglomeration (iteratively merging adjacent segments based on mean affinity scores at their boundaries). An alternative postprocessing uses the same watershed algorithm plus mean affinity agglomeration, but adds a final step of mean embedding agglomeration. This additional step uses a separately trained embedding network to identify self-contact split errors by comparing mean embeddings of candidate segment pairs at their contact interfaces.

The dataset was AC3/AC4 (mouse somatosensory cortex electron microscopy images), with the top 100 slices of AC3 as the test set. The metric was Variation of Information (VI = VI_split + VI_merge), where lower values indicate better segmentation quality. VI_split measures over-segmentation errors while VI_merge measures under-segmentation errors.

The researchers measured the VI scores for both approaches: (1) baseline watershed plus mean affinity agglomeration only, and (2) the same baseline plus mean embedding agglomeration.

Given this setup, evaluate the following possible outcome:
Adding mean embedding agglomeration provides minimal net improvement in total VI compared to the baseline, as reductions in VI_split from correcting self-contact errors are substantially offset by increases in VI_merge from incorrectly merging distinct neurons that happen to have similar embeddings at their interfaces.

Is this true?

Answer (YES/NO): NO